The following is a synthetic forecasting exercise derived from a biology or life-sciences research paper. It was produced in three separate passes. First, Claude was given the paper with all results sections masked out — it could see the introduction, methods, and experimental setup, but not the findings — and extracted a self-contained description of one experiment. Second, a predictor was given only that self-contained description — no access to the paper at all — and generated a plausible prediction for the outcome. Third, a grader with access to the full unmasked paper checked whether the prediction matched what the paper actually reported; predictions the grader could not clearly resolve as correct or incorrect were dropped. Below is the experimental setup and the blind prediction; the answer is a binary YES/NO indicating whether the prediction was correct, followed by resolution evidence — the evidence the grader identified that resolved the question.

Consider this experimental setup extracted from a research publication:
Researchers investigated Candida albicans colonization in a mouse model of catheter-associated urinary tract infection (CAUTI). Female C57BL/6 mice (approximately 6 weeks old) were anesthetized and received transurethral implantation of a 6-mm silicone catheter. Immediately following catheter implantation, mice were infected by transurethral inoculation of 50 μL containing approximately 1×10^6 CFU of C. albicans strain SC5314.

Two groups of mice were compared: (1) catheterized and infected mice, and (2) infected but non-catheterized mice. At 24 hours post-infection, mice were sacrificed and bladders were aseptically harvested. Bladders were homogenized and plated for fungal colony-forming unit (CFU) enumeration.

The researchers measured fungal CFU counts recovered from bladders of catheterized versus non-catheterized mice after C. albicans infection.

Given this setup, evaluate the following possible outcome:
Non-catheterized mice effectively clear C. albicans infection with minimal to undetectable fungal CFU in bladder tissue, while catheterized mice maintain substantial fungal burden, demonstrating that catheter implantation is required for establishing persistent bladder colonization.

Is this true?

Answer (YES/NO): NO